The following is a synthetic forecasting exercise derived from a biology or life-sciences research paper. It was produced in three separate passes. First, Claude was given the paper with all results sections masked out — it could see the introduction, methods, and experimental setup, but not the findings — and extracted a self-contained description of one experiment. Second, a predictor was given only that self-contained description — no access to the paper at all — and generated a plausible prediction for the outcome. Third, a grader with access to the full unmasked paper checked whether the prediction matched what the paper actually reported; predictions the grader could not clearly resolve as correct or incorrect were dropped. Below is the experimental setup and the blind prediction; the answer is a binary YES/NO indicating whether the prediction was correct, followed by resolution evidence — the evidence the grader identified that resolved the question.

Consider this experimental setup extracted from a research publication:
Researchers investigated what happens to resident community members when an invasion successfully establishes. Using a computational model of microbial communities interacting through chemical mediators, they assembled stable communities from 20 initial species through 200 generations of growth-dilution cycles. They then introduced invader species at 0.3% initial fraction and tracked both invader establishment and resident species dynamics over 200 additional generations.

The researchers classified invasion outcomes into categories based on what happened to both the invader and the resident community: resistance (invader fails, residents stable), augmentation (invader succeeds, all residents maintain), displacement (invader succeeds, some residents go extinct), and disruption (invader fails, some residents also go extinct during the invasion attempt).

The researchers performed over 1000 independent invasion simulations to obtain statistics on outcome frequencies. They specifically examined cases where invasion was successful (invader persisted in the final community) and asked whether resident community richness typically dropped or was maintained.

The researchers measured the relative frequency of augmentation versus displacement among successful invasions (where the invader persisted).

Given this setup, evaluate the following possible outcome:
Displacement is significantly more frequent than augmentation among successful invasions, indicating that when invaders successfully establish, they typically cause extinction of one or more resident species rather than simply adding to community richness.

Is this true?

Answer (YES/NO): YES